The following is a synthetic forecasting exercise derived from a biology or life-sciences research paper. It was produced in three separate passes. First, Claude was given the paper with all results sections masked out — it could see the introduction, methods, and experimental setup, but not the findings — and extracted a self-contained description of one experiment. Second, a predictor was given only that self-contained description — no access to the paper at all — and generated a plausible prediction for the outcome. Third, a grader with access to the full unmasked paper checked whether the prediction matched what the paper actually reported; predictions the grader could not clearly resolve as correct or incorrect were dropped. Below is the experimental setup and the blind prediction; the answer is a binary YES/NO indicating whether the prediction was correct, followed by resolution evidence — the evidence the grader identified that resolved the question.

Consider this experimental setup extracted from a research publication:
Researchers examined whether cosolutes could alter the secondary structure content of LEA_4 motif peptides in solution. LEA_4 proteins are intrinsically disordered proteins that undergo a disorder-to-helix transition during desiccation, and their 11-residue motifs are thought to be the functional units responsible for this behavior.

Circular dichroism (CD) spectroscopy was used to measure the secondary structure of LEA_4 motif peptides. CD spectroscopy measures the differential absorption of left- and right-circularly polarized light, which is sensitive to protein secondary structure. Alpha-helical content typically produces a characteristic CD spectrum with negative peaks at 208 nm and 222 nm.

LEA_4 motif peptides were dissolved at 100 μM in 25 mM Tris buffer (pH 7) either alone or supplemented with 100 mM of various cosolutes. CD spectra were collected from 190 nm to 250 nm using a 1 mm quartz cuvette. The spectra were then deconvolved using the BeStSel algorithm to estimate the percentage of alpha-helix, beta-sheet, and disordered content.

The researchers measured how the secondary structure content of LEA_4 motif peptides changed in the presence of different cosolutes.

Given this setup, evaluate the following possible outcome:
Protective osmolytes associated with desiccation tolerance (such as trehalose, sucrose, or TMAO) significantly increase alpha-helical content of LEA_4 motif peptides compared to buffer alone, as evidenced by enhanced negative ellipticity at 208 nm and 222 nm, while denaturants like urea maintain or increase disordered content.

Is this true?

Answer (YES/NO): NO